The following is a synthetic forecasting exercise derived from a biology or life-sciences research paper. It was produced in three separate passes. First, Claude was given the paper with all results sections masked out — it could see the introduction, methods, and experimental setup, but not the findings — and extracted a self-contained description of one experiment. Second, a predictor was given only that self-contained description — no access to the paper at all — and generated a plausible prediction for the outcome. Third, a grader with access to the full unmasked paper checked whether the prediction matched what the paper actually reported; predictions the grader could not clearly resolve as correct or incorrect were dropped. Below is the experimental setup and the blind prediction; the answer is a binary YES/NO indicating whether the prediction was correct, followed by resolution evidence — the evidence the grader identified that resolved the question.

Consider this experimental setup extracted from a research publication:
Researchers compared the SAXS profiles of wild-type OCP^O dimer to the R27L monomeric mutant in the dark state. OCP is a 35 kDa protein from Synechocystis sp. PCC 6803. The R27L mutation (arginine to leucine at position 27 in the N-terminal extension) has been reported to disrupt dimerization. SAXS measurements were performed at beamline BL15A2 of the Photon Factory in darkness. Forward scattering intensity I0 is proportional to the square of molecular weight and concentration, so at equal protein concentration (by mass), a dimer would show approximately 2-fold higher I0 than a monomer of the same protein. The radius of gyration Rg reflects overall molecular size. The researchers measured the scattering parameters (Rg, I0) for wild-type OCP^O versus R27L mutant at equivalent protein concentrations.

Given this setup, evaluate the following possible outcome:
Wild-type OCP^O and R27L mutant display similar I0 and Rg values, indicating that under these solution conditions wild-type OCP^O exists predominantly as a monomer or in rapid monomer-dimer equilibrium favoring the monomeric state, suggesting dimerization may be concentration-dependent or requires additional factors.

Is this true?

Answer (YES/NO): NO